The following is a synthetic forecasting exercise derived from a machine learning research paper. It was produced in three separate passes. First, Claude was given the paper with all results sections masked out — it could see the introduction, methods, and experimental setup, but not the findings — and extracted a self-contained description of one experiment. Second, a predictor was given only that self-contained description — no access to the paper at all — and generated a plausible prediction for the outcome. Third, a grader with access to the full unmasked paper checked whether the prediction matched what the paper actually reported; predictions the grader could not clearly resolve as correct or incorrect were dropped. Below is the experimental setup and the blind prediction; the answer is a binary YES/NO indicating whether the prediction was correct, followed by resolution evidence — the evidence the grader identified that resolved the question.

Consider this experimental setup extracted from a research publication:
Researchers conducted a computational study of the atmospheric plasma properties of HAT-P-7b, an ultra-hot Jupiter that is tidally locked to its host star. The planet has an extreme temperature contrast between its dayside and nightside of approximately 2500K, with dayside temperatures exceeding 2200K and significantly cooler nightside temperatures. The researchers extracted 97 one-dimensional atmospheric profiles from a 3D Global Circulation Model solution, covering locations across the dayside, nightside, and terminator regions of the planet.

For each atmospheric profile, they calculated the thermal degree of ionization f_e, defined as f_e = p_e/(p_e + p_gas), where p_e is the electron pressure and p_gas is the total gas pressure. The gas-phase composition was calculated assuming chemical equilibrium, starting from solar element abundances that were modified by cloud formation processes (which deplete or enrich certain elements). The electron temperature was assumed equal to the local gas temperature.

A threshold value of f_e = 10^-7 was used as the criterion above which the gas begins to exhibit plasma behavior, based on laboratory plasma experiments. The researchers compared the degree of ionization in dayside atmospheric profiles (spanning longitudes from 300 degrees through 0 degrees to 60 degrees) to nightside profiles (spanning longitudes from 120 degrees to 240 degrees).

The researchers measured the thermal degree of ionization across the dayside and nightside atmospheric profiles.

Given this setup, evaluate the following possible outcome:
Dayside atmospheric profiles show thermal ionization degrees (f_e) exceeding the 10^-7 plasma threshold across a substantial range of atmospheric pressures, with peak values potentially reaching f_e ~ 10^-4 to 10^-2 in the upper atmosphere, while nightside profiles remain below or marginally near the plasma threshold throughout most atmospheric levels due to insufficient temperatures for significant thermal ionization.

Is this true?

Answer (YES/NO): NO